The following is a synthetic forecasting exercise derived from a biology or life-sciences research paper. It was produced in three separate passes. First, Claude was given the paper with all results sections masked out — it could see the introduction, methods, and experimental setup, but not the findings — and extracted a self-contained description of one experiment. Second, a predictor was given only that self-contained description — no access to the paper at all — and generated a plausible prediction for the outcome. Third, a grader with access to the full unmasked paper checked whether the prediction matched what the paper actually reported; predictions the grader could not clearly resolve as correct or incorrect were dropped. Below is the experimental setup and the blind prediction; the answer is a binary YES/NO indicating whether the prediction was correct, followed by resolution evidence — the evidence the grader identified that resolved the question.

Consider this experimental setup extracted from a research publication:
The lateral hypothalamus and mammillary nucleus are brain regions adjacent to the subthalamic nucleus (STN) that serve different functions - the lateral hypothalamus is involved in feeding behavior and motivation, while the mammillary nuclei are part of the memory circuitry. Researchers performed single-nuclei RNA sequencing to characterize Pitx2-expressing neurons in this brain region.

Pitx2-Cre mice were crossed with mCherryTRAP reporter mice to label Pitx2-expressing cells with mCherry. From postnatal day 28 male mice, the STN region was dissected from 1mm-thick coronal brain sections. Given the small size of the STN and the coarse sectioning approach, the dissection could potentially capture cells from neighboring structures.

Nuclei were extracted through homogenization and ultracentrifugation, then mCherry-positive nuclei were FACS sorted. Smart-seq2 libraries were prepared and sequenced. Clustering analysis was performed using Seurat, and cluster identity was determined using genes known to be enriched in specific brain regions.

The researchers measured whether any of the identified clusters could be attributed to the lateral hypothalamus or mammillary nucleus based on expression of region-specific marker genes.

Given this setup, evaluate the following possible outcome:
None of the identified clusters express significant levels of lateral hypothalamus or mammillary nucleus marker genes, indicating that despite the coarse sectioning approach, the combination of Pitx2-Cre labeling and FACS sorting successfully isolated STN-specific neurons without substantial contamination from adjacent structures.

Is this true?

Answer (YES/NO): NO